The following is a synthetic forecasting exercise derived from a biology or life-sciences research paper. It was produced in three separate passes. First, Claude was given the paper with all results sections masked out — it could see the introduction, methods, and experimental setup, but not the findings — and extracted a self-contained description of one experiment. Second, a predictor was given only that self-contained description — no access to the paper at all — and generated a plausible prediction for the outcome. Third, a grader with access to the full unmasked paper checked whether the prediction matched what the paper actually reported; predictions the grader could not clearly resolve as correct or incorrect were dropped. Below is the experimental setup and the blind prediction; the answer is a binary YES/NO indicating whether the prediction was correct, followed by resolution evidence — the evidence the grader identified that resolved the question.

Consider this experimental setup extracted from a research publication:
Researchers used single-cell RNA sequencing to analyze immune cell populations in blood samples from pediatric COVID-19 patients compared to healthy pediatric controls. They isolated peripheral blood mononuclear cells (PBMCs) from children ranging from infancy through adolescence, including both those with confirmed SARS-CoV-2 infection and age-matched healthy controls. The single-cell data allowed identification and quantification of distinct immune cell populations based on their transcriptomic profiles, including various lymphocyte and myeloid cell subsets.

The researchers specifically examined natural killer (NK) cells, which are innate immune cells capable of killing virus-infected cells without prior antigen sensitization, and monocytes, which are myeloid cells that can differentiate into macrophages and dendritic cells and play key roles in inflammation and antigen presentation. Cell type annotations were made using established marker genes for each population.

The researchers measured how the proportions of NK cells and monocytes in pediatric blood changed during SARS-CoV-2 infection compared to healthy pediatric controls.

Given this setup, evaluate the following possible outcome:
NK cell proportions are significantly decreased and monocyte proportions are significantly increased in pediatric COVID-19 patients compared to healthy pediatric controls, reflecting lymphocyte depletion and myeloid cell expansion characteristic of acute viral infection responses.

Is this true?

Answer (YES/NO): NO